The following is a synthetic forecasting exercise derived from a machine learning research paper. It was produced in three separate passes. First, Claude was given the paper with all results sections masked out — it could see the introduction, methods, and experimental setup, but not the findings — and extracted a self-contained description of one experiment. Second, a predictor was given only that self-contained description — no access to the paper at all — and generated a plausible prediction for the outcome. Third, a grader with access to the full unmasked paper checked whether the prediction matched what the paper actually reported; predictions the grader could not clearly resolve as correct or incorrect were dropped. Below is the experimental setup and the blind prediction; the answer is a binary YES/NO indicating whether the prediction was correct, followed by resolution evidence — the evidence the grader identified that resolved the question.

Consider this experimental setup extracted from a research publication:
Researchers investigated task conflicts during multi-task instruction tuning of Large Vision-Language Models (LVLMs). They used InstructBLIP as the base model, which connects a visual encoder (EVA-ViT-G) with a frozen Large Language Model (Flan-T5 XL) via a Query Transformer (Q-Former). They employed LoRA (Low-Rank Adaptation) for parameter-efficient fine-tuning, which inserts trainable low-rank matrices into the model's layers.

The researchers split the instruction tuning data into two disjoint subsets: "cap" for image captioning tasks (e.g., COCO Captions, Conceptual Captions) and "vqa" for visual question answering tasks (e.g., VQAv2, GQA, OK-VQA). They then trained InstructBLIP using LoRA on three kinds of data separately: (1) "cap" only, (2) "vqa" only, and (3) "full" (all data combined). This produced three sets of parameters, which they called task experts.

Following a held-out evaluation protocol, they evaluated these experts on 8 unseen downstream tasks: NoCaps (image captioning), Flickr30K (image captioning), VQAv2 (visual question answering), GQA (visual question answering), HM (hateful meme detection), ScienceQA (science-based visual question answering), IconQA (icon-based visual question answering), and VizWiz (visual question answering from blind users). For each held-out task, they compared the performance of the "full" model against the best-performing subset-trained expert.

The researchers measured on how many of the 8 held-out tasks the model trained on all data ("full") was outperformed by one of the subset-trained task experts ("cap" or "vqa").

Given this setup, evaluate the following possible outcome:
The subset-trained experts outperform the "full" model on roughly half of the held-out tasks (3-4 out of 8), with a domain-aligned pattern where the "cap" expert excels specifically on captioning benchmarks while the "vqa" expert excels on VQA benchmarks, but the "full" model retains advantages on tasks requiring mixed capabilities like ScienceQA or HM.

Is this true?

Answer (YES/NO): NO